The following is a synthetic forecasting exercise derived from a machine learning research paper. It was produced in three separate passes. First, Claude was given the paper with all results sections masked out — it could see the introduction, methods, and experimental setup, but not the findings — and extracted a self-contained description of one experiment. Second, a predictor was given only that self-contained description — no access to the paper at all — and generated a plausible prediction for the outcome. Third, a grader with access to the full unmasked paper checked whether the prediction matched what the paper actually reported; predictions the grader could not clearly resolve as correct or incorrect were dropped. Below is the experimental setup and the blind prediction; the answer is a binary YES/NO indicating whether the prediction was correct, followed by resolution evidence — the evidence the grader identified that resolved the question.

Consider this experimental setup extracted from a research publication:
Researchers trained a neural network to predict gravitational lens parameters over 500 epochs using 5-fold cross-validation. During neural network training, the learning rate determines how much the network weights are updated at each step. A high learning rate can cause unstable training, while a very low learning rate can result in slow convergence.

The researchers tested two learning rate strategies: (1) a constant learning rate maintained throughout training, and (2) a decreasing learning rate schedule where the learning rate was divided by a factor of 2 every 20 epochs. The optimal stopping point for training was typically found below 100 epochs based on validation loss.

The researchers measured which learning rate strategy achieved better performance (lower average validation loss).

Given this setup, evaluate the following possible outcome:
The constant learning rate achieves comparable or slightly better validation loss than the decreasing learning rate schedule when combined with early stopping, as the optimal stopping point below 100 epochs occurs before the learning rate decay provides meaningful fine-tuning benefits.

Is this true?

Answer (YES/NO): YES